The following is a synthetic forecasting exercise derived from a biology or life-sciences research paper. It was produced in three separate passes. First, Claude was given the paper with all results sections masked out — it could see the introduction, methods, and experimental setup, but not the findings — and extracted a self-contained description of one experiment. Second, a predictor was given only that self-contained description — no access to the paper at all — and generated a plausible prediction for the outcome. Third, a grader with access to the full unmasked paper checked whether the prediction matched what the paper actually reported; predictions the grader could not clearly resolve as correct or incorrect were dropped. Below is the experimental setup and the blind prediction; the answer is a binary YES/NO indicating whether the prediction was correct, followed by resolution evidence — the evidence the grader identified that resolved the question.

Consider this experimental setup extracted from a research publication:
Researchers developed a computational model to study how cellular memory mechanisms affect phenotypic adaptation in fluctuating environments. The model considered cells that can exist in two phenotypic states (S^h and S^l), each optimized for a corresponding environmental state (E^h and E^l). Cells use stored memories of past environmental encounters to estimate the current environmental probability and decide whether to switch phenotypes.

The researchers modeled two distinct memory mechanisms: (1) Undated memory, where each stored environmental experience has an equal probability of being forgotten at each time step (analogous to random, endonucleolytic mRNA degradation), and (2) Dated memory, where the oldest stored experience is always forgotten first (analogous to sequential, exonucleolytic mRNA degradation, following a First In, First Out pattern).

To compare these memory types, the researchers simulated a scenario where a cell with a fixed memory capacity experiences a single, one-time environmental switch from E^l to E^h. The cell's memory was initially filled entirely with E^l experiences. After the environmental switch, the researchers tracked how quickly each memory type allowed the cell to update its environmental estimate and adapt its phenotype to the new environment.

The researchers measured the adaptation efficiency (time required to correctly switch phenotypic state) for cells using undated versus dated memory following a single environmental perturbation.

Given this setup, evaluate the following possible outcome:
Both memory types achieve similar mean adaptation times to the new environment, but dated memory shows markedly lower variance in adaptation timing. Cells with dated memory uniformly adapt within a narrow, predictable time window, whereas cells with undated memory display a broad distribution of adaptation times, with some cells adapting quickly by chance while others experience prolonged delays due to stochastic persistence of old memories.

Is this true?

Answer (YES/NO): NO